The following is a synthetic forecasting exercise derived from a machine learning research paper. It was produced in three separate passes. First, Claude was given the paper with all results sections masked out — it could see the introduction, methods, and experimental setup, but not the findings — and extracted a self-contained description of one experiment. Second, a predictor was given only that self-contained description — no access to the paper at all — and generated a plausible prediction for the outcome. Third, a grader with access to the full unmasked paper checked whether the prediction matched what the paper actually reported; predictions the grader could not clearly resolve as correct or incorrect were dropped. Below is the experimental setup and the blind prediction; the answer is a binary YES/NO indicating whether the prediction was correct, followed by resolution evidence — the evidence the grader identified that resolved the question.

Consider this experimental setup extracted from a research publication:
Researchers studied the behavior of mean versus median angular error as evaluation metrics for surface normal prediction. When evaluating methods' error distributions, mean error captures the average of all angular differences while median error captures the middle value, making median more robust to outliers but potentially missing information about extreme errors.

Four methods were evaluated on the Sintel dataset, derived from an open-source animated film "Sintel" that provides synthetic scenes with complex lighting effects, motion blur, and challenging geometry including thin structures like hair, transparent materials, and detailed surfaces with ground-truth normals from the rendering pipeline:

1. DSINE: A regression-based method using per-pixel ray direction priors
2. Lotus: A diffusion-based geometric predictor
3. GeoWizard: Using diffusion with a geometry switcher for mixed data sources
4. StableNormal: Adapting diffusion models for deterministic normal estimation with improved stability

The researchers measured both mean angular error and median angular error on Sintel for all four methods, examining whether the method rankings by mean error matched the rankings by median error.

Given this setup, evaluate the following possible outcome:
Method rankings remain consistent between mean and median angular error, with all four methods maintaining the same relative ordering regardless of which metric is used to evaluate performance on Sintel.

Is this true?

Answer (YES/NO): NO